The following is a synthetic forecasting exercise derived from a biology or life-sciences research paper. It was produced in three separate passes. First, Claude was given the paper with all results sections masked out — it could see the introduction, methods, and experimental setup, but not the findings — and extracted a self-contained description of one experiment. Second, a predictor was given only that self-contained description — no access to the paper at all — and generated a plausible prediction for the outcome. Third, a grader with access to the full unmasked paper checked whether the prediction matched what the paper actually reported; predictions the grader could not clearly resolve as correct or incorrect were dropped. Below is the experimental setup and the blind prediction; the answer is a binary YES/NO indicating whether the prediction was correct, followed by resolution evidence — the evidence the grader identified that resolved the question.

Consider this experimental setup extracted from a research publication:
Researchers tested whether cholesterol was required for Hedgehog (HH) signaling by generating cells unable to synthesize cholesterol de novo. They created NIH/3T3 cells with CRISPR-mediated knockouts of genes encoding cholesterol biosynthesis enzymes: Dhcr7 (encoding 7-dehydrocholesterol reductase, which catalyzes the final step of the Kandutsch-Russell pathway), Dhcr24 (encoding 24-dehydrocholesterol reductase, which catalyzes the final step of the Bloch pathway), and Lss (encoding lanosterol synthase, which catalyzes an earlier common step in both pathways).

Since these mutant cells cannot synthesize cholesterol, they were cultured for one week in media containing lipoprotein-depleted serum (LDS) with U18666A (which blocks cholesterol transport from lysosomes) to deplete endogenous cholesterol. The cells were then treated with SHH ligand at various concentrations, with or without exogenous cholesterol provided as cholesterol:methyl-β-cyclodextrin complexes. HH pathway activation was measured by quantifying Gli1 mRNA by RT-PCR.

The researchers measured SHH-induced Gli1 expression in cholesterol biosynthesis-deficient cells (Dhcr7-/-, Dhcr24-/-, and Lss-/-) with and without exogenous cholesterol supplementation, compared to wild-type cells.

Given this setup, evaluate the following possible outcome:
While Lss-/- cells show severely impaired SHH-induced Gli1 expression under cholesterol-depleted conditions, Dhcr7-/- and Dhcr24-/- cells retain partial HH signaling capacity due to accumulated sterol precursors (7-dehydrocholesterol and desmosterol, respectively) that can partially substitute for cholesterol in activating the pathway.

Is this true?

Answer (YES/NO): NO